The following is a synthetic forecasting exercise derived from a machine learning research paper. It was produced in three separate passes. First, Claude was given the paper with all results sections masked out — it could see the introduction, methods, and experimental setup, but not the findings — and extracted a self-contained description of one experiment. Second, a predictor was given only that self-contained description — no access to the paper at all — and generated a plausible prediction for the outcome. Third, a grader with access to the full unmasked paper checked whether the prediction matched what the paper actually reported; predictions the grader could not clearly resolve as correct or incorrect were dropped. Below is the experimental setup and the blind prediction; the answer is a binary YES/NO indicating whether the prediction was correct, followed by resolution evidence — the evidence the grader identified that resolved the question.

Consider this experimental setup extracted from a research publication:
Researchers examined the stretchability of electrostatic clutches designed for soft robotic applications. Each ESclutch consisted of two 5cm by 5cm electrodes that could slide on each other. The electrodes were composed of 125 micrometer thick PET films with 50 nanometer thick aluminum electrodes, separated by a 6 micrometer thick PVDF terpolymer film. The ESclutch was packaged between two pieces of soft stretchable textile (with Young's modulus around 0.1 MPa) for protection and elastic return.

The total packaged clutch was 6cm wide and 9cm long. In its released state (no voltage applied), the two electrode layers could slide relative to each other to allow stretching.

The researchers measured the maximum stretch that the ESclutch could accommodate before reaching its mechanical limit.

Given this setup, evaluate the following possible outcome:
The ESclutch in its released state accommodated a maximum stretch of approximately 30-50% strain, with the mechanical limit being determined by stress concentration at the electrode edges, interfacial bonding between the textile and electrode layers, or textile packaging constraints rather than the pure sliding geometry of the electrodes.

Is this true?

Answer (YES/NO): YES